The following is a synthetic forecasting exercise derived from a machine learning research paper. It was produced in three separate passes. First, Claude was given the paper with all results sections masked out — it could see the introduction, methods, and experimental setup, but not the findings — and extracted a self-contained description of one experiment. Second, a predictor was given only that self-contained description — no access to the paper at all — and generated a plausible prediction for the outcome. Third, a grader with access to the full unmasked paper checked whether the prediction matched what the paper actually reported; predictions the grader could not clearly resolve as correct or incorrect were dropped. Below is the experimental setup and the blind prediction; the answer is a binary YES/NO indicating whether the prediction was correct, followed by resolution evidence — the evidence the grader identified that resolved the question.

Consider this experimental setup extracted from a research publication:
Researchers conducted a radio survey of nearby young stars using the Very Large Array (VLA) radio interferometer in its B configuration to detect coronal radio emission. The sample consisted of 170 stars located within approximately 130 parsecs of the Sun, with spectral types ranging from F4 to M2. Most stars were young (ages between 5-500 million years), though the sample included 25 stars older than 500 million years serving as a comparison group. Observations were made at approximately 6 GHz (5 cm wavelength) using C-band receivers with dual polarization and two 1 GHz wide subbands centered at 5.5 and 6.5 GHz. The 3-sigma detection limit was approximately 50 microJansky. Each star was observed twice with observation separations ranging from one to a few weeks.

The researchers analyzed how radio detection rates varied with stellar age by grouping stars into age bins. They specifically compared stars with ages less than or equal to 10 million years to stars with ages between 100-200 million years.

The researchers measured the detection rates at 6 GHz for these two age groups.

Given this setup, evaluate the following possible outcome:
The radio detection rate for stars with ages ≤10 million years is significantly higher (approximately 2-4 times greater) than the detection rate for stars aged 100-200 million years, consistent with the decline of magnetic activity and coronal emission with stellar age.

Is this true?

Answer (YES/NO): NO